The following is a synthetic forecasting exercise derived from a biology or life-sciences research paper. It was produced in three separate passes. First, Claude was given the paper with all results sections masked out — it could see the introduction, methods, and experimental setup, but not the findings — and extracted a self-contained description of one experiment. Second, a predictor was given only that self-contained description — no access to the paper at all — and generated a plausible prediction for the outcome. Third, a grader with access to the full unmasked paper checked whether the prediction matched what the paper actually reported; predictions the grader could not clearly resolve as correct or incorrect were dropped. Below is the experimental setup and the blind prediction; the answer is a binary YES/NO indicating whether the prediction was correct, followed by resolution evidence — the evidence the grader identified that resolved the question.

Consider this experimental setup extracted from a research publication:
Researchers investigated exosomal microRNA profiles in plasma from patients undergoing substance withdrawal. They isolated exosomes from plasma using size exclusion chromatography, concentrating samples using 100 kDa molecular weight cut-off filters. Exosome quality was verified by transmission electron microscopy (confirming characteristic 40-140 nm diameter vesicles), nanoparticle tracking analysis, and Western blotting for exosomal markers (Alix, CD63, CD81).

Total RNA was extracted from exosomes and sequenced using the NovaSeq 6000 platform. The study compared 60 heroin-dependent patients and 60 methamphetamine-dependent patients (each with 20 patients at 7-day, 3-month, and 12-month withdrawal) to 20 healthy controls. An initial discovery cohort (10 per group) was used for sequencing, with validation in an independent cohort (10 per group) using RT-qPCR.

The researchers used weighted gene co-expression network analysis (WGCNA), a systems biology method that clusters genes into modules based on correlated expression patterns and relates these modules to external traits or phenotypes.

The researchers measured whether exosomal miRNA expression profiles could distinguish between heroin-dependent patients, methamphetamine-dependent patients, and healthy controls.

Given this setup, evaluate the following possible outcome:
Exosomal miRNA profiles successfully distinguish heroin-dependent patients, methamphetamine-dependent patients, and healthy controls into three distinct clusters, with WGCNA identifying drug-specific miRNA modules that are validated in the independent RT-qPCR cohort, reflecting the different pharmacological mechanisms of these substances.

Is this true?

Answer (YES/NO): NO